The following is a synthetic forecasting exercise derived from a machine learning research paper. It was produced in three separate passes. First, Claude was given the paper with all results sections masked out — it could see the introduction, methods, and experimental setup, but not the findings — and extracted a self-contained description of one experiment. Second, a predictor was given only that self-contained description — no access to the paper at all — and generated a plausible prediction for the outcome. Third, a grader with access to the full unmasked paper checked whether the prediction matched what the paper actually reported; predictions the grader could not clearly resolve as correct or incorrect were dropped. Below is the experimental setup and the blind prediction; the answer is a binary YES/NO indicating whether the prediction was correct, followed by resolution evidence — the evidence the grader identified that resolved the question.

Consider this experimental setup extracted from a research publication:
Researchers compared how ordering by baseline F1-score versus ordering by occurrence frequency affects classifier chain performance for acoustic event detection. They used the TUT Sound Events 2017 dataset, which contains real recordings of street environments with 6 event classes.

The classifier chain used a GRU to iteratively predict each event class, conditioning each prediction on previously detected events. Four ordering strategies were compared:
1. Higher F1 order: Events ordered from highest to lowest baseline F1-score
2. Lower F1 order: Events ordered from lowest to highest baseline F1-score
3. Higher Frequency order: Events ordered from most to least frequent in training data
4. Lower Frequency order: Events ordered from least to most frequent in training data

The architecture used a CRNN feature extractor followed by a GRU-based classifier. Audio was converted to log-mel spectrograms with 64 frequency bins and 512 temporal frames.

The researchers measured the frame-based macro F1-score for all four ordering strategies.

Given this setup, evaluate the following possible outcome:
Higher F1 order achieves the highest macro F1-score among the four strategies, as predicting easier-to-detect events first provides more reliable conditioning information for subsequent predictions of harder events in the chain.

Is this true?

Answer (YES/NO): YES